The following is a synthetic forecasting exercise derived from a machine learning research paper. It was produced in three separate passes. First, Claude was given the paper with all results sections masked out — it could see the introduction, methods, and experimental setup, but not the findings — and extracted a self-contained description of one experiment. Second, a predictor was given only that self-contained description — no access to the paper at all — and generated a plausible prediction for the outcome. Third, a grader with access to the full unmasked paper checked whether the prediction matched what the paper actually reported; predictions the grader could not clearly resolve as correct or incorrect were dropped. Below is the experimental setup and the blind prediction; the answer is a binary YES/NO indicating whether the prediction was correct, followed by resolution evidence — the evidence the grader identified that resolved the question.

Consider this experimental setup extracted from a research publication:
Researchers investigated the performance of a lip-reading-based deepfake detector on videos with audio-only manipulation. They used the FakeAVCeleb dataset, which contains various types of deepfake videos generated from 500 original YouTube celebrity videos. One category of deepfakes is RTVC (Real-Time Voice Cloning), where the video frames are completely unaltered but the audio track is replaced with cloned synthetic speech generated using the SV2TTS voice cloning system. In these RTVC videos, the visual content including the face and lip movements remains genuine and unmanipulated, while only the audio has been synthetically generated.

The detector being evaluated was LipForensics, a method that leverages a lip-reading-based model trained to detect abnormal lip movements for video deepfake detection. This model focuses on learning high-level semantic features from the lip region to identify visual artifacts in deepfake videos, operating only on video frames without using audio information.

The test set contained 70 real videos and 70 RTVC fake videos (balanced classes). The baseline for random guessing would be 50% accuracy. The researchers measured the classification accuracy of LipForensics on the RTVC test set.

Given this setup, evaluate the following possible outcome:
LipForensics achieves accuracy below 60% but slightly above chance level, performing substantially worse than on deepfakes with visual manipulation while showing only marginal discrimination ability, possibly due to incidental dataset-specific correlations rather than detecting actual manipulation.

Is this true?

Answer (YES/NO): NO